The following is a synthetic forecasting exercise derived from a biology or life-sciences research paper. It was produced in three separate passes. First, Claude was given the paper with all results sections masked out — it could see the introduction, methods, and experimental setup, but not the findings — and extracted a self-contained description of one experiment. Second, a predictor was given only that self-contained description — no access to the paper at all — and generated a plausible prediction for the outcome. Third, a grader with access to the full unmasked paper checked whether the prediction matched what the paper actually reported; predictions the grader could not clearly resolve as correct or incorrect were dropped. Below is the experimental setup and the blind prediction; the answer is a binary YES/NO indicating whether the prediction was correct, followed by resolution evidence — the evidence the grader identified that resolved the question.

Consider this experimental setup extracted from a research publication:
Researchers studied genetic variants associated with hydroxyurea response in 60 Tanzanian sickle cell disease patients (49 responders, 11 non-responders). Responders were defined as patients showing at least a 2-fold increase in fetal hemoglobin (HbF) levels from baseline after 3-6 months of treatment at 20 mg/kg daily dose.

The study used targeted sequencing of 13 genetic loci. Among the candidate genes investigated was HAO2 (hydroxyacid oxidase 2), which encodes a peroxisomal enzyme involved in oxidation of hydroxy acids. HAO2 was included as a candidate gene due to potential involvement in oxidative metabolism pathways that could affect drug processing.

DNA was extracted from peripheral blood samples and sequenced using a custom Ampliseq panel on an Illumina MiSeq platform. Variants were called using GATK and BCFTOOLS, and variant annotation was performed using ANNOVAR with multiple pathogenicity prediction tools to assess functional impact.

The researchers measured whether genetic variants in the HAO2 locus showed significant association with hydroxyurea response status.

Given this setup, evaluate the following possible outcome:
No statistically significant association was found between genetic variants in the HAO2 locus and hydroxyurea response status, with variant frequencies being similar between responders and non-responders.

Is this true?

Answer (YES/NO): YES